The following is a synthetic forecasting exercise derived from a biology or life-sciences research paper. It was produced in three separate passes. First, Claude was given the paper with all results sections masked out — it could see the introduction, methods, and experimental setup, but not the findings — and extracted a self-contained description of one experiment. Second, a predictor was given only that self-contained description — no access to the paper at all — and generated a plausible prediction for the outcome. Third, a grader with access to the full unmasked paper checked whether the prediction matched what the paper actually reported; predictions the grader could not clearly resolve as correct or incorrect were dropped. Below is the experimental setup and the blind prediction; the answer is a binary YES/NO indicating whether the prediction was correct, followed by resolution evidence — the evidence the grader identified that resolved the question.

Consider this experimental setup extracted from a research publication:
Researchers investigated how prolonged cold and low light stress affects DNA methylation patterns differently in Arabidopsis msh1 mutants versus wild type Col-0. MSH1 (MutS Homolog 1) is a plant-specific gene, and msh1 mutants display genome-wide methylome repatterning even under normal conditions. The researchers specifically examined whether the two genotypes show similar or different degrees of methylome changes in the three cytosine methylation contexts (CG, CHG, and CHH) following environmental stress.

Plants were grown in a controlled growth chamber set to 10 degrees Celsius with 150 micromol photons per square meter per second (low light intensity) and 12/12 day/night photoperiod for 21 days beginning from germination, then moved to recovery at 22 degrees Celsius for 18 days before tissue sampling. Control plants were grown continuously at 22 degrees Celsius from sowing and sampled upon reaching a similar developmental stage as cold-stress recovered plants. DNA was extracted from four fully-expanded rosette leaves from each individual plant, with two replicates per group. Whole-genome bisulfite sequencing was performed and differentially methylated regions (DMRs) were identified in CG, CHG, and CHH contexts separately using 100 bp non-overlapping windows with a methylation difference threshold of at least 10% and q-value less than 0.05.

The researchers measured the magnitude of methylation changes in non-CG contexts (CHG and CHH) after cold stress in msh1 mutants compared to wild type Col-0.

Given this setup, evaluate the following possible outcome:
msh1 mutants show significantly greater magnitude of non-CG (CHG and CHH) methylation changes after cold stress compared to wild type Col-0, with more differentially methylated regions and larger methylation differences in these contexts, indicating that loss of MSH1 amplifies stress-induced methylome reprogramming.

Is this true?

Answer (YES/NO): YES